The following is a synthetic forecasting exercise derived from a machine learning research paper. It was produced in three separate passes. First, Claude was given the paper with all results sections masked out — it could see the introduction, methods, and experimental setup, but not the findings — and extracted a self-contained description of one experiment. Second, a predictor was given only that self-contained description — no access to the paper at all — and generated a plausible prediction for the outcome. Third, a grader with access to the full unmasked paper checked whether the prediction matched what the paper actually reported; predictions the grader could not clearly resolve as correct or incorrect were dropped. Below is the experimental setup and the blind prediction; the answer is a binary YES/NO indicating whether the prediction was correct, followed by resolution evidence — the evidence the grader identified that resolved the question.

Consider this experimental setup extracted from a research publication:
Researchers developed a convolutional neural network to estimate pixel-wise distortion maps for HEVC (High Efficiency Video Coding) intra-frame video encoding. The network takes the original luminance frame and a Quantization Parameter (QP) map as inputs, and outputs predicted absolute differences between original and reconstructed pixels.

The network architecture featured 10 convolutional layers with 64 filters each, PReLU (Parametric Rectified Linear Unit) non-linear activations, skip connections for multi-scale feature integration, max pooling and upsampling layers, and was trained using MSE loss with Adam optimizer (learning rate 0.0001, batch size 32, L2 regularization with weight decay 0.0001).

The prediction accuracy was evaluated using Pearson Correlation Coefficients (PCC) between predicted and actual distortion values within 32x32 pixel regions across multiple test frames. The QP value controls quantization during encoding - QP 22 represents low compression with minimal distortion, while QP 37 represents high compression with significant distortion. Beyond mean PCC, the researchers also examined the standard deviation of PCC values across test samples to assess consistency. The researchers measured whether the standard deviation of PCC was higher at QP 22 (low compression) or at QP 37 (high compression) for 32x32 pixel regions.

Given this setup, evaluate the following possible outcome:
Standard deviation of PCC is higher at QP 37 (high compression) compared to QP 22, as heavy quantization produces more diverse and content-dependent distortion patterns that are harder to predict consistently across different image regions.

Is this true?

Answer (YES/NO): NO